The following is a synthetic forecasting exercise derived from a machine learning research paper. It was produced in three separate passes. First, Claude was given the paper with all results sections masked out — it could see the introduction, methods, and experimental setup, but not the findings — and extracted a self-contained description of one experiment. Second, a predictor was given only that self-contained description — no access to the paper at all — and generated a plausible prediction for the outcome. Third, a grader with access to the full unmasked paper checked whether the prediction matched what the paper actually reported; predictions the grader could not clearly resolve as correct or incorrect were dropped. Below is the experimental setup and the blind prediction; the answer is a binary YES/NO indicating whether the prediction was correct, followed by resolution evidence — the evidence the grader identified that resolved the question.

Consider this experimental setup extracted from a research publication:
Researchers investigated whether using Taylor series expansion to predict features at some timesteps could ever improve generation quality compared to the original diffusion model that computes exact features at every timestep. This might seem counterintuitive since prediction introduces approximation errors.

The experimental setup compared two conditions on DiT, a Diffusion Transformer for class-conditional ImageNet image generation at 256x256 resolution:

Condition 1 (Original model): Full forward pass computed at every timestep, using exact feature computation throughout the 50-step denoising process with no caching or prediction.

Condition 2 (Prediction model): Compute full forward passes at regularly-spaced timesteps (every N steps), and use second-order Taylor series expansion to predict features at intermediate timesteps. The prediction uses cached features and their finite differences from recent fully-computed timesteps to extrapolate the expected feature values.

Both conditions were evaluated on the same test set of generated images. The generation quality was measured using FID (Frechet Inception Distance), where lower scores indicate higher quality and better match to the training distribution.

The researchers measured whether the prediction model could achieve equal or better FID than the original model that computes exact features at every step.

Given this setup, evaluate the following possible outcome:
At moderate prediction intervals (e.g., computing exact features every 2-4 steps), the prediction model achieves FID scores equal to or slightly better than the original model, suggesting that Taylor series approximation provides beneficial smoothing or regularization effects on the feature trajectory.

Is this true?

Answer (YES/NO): NO